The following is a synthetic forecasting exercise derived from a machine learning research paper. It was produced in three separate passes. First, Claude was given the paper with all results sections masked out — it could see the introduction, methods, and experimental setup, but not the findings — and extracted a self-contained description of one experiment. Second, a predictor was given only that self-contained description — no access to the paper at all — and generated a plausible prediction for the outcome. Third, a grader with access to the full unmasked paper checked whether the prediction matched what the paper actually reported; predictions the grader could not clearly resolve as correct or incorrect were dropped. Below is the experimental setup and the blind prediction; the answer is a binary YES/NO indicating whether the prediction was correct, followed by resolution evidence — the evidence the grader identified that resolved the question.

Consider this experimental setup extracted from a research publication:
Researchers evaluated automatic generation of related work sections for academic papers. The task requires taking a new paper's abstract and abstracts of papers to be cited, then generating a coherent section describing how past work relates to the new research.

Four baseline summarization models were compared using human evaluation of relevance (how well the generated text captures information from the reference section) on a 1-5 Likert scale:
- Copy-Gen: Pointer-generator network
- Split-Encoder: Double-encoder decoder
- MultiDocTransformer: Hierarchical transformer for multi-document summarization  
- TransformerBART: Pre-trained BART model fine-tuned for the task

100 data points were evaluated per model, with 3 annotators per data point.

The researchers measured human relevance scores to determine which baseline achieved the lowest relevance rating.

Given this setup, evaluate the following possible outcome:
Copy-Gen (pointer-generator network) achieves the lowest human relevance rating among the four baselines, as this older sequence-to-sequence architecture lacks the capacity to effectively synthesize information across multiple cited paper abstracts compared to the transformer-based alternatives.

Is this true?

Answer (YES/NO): NO